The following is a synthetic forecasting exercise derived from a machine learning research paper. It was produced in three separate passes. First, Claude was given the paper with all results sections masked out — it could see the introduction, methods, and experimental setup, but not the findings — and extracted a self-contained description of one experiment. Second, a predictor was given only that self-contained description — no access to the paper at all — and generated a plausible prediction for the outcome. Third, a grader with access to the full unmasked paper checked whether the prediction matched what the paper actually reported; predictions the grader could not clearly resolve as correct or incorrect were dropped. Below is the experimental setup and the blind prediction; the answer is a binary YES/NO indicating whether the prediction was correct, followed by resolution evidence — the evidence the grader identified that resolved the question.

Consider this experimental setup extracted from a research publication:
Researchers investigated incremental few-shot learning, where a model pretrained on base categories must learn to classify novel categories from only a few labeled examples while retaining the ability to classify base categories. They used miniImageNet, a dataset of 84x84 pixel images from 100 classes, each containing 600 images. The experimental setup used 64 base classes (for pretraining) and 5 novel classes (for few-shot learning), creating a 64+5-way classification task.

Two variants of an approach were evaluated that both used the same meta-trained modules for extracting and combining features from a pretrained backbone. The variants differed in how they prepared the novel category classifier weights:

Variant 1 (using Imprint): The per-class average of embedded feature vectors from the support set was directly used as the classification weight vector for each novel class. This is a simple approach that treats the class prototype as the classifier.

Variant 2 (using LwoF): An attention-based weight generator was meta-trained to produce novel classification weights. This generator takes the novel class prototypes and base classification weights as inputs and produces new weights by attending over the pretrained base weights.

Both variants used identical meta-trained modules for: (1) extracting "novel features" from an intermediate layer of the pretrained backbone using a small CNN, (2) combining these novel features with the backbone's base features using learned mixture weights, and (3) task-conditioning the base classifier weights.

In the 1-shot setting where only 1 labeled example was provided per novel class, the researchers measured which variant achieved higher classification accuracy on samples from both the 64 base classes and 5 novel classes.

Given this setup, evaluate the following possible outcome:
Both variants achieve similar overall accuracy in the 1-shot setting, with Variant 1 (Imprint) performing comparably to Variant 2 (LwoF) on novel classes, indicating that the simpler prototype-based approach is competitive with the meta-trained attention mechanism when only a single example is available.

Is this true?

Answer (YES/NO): NO